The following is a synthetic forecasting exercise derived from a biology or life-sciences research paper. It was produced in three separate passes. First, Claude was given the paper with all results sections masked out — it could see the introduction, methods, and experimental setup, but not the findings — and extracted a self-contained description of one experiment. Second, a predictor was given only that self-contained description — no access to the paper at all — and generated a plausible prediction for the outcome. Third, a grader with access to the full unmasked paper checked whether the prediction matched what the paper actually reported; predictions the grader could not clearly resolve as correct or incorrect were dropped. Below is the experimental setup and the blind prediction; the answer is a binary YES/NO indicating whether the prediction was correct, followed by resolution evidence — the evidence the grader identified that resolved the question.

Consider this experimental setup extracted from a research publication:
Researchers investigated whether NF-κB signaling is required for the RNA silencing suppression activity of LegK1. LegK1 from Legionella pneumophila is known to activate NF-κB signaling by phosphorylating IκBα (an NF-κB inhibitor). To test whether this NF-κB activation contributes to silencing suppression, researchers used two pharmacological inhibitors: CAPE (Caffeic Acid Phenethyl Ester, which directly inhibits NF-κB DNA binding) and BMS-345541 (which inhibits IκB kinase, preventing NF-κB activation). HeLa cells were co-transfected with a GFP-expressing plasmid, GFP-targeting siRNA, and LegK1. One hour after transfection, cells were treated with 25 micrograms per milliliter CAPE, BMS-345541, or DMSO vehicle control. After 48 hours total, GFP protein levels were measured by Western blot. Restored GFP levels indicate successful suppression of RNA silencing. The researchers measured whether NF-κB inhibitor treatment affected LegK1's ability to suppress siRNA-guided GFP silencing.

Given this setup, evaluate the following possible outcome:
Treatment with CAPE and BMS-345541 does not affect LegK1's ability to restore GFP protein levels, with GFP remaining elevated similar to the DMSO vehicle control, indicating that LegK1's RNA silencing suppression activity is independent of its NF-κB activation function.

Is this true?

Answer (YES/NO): NO